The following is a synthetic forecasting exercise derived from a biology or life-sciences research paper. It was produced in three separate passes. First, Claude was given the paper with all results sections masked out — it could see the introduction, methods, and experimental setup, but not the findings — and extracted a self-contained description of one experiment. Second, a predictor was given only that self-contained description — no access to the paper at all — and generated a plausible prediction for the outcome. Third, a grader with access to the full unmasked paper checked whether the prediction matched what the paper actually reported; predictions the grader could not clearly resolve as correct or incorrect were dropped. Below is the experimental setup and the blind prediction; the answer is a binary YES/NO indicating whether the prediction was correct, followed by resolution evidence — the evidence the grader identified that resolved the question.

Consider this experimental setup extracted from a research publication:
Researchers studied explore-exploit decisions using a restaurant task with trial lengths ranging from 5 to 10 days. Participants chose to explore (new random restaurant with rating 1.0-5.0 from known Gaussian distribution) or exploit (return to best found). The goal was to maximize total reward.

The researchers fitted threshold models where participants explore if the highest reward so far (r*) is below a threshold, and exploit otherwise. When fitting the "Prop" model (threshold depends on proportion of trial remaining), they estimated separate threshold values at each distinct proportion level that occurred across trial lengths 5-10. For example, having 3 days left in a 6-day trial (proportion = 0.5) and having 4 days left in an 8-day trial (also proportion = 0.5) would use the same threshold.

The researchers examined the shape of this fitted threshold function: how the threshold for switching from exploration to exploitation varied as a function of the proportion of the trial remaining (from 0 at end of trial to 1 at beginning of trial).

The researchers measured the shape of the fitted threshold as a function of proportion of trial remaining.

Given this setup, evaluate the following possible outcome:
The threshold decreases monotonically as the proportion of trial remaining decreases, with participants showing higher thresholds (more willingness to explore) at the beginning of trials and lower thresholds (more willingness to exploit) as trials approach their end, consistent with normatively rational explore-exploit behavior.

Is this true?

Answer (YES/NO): YES